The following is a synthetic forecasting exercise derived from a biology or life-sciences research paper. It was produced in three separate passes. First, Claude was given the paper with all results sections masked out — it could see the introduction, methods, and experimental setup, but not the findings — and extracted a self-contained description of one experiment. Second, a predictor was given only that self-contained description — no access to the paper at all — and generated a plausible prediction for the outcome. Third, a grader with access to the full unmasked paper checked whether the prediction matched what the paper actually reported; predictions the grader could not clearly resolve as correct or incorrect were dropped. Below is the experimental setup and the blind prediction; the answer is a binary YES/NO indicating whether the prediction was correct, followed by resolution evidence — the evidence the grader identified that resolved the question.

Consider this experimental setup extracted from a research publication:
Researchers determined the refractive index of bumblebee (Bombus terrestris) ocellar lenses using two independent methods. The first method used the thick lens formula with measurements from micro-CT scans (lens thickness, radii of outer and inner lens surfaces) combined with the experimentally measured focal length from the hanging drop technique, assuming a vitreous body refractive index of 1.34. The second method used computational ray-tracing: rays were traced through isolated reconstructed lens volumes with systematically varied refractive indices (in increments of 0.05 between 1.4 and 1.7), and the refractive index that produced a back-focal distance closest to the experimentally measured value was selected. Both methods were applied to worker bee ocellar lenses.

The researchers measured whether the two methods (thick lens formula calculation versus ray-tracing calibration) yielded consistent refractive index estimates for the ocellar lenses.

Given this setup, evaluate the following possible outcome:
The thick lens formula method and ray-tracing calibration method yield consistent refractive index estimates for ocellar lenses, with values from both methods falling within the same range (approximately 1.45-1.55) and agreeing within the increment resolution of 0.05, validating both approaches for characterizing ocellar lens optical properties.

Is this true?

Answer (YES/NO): NO